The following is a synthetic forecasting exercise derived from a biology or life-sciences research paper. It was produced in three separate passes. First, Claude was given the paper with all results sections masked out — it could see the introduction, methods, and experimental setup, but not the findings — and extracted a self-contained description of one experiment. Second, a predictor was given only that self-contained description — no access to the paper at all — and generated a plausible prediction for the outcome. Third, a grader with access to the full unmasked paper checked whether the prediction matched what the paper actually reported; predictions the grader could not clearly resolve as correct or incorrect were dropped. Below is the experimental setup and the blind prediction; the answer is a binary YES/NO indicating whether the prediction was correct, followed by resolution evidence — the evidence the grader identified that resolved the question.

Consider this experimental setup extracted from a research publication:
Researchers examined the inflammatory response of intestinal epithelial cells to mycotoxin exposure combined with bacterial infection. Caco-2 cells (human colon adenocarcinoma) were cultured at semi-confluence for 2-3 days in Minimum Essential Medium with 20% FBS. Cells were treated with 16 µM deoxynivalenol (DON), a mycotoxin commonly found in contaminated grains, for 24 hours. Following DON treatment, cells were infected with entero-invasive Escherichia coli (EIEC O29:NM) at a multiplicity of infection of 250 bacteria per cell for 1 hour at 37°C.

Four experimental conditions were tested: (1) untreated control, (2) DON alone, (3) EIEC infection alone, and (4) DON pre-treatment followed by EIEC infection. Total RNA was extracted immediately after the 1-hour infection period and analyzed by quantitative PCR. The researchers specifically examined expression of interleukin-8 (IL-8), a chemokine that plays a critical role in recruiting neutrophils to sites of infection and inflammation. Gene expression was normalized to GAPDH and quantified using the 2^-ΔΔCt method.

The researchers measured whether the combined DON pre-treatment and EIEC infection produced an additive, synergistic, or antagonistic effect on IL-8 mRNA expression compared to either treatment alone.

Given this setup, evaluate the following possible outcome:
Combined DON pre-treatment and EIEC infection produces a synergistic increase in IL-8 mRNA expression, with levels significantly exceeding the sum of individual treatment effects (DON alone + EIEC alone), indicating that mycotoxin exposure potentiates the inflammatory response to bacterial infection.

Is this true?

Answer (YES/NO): NO